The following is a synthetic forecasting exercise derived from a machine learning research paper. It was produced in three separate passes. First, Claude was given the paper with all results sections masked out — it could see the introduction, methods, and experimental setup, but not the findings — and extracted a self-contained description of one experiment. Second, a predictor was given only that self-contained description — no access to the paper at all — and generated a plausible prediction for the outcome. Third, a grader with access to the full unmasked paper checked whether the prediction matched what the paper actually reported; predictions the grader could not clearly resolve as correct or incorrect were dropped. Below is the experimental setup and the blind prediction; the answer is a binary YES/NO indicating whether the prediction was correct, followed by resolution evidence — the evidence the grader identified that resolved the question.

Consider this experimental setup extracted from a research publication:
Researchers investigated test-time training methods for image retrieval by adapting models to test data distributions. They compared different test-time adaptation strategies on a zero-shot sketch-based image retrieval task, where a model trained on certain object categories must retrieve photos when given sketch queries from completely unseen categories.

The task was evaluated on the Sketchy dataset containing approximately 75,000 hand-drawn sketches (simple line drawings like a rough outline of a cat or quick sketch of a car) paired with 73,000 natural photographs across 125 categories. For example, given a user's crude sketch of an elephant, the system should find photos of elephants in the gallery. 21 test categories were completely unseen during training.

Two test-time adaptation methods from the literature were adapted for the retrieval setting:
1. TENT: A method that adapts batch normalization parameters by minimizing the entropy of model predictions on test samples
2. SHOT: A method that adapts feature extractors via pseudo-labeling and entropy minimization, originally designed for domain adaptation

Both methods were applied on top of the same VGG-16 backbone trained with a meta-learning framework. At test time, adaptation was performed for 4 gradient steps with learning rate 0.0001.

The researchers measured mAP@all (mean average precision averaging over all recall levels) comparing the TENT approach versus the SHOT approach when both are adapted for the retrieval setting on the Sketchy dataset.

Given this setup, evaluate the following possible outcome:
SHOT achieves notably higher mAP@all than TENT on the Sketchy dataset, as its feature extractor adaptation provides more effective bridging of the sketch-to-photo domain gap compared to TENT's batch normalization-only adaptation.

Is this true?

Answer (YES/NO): NO